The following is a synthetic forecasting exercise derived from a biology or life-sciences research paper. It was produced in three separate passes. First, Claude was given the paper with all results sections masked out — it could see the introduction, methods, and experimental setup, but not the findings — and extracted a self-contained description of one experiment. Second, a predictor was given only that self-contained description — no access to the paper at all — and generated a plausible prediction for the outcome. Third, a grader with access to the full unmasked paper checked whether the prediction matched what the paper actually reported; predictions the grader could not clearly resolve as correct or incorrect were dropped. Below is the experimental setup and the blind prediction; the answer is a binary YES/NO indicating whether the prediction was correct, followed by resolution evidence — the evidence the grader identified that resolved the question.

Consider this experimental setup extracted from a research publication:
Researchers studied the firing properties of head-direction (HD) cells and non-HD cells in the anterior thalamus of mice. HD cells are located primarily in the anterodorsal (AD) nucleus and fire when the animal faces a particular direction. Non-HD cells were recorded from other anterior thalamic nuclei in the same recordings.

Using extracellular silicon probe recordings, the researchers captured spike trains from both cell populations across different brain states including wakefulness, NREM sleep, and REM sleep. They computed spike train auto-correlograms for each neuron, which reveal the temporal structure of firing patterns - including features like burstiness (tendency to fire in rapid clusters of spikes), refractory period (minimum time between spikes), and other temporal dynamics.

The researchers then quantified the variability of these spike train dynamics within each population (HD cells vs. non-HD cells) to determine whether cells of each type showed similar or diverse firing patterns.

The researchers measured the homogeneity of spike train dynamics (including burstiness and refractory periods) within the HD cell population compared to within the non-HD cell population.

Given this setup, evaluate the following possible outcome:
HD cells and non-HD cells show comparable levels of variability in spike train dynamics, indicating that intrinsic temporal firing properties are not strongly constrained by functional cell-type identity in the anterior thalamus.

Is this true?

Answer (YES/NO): NO